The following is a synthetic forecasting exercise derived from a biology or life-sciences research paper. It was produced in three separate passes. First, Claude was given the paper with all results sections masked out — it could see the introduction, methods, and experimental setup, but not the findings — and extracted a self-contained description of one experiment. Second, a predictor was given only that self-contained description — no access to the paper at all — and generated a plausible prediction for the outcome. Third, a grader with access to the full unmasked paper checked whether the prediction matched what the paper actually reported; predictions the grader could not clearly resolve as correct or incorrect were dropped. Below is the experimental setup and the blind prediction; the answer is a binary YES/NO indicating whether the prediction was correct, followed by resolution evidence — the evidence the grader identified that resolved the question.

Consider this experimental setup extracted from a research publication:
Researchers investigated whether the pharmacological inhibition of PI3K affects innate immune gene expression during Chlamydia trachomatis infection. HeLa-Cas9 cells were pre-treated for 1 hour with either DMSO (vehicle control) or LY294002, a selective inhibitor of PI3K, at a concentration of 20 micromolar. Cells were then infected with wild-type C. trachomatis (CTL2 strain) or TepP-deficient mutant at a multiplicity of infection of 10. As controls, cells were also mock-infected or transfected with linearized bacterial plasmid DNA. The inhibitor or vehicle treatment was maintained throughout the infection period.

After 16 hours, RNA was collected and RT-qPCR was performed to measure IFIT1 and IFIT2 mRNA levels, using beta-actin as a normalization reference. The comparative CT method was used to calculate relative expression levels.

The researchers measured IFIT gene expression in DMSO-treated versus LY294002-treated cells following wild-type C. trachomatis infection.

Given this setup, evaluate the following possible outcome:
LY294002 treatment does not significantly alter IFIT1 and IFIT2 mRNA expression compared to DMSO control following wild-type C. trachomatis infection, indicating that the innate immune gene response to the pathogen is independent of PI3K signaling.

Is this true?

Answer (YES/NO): NO